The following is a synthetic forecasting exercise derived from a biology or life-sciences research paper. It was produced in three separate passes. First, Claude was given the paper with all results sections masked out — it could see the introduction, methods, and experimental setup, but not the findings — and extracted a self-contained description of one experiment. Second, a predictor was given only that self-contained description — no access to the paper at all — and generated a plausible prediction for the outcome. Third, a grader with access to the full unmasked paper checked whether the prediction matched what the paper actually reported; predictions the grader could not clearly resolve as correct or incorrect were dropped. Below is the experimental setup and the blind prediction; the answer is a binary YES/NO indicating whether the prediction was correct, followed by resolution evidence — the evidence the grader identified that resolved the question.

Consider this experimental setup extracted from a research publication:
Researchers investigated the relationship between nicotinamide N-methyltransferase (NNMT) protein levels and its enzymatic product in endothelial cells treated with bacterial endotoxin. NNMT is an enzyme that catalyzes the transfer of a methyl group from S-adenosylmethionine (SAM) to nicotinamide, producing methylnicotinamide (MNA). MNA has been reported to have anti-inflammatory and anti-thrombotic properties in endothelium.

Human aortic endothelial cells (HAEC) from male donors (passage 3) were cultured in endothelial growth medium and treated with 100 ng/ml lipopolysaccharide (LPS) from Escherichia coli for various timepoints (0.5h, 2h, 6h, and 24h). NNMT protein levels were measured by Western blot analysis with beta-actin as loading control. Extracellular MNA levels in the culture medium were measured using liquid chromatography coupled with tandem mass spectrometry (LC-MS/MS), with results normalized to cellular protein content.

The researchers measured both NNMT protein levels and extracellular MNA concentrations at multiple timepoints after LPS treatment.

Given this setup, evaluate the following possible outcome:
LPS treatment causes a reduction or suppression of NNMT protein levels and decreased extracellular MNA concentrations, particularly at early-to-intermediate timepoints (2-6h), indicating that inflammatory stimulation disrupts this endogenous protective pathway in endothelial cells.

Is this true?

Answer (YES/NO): NO